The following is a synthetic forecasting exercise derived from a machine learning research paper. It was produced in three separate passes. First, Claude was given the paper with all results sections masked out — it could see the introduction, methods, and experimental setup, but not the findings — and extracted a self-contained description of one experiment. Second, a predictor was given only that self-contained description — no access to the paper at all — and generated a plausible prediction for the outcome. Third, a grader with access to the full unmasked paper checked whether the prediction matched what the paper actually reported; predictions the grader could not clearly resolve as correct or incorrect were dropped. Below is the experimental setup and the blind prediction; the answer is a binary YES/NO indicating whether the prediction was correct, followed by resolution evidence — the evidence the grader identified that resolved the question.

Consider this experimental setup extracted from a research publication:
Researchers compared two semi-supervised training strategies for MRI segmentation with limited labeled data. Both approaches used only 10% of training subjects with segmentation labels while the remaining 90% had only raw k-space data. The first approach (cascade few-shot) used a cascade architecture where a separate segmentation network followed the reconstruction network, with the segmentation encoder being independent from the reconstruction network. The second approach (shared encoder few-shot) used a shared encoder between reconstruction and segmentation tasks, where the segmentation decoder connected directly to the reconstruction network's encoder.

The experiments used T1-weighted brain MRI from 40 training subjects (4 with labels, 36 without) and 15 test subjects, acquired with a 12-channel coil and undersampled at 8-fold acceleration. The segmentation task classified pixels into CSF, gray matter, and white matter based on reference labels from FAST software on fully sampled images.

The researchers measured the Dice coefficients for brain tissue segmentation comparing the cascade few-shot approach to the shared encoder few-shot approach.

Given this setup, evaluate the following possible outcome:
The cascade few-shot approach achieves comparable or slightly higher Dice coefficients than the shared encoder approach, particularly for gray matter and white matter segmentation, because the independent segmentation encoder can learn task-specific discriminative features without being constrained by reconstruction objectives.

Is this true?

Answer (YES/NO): NO